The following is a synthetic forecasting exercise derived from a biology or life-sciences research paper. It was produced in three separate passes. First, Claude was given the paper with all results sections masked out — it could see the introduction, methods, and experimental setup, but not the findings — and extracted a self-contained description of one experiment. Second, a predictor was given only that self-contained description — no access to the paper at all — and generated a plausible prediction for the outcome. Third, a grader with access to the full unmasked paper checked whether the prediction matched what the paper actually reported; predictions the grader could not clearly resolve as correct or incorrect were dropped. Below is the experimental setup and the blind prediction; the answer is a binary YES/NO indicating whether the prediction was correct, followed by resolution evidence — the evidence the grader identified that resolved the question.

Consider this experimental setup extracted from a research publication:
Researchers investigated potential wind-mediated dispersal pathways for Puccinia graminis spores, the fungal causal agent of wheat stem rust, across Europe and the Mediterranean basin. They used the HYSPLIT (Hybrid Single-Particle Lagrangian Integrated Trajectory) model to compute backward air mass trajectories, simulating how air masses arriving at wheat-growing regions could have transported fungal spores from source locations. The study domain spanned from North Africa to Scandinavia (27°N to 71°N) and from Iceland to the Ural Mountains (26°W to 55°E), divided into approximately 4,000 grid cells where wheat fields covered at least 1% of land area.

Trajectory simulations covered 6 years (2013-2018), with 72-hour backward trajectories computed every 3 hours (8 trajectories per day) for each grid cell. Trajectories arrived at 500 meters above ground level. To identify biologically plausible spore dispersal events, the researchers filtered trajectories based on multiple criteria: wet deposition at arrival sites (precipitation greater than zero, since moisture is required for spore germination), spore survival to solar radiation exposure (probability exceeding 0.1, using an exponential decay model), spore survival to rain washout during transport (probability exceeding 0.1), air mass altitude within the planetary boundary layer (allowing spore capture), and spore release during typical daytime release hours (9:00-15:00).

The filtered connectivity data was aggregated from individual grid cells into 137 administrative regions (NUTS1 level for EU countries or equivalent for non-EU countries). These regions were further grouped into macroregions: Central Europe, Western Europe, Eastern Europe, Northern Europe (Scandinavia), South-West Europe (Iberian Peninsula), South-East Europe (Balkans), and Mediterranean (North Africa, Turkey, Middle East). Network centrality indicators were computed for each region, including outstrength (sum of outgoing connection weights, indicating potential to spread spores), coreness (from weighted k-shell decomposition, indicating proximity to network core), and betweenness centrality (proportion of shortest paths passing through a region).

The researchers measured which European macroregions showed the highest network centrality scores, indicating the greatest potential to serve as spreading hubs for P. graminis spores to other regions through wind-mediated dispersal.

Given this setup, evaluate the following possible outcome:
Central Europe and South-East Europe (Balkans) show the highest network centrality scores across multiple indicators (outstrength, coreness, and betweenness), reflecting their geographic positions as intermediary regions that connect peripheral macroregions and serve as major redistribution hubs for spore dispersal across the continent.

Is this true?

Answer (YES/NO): NO